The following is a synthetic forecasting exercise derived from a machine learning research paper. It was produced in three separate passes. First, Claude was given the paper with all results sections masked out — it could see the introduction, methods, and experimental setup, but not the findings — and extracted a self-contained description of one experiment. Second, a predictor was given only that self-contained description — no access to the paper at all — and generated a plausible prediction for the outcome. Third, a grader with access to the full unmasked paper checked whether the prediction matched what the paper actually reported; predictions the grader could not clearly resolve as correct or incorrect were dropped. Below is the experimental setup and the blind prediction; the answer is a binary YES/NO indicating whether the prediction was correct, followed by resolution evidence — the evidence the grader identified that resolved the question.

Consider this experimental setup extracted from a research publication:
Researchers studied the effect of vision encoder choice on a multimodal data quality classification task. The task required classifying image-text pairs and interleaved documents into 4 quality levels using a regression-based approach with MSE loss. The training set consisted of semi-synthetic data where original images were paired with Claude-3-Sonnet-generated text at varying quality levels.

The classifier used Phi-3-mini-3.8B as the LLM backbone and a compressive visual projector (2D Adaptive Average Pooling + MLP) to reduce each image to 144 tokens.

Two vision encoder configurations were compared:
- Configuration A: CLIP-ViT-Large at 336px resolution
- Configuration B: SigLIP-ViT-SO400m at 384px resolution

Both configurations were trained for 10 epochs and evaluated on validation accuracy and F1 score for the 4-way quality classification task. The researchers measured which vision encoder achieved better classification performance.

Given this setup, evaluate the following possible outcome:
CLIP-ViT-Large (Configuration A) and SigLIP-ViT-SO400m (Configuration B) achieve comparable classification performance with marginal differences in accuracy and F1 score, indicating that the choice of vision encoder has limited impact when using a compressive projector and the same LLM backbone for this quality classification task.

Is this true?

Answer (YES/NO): NO